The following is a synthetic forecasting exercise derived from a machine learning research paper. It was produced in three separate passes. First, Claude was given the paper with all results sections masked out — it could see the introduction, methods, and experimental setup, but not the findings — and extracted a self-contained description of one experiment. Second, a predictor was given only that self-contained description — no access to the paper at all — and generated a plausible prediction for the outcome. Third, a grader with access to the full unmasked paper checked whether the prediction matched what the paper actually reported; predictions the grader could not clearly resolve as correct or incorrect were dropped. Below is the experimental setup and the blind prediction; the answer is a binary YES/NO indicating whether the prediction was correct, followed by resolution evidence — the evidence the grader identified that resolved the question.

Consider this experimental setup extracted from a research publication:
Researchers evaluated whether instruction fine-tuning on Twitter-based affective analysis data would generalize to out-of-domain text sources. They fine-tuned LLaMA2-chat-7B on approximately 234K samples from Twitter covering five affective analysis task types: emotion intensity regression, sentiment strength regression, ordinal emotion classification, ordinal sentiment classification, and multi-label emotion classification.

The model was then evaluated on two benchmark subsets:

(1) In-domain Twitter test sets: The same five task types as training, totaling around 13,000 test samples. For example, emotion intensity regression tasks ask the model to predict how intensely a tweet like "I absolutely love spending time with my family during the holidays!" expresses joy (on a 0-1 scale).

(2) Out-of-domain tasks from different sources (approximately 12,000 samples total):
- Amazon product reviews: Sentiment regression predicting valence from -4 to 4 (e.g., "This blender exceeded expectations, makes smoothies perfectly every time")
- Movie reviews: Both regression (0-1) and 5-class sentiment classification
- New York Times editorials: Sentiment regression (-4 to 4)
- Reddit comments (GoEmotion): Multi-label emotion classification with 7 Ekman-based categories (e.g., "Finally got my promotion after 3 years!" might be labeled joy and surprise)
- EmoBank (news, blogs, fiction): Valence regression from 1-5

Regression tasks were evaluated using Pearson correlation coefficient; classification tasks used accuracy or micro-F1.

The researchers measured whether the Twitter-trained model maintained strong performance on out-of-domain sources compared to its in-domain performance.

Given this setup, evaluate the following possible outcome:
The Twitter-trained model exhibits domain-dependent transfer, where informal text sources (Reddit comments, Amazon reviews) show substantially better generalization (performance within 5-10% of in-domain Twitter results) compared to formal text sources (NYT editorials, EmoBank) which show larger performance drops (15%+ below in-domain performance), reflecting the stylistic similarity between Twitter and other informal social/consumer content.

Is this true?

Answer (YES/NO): NO